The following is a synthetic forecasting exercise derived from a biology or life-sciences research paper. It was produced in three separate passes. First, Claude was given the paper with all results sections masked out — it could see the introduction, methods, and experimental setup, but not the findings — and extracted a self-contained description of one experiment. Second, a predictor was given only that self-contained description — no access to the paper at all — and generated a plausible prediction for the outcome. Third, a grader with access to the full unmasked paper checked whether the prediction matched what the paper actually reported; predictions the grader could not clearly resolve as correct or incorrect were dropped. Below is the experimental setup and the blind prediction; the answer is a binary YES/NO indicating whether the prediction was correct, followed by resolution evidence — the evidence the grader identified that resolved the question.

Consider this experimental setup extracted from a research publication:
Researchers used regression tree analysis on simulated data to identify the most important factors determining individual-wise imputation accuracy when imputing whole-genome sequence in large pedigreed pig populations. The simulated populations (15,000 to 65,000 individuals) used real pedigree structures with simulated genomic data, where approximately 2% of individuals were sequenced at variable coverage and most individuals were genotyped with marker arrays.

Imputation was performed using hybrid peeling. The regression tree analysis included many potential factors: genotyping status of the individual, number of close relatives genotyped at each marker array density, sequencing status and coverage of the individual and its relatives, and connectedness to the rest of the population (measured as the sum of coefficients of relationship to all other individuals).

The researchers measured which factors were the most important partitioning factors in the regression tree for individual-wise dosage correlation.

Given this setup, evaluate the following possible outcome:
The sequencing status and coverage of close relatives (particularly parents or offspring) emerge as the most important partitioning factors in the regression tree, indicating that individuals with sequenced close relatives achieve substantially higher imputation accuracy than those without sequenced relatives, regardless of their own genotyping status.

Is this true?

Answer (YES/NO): NO